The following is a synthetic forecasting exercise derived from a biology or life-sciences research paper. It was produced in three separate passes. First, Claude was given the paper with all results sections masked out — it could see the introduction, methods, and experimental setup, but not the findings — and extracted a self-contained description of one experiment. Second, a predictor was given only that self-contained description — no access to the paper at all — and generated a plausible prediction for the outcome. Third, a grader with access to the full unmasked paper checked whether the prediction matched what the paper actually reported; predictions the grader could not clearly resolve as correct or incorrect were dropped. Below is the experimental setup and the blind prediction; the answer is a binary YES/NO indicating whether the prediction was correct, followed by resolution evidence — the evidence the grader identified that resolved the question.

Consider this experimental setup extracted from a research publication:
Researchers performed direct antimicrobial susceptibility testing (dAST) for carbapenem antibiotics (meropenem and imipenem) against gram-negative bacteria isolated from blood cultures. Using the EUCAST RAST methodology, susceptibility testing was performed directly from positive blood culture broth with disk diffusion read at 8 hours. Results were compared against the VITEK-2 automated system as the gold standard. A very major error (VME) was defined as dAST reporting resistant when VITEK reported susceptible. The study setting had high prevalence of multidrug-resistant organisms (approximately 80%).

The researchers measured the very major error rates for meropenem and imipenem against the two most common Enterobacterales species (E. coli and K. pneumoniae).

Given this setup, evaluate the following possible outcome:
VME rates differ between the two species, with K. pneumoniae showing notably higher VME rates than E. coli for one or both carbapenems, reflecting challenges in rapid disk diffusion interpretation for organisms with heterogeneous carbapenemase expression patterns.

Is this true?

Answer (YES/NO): NO